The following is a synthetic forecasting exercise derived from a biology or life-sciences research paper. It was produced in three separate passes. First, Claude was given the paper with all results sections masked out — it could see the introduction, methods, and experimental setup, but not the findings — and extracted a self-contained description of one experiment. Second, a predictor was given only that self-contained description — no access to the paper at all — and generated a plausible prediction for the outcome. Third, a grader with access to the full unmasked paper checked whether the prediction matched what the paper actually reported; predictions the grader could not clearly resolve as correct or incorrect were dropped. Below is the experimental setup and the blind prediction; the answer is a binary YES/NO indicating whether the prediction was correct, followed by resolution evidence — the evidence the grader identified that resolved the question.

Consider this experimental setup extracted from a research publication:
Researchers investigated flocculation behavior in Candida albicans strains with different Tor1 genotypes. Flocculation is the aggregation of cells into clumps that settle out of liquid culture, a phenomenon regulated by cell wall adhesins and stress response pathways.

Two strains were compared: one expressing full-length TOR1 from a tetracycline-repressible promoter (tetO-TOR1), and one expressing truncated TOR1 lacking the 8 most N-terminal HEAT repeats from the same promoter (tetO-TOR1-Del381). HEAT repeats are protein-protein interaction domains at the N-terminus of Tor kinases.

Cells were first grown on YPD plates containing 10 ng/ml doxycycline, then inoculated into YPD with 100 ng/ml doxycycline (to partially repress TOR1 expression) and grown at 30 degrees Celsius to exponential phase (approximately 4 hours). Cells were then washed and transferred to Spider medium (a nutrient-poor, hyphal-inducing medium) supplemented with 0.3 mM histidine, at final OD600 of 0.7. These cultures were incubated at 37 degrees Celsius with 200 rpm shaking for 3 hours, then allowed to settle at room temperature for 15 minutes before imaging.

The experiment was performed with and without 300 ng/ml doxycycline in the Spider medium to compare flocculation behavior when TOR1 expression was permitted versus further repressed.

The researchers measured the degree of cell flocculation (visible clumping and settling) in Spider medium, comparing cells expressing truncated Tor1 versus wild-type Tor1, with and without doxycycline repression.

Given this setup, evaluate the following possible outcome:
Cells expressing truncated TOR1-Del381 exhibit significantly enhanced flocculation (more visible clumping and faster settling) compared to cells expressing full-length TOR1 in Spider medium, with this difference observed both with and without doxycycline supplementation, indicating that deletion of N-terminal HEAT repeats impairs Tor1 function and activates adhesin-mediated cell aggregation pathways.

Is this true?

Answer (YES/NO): YES